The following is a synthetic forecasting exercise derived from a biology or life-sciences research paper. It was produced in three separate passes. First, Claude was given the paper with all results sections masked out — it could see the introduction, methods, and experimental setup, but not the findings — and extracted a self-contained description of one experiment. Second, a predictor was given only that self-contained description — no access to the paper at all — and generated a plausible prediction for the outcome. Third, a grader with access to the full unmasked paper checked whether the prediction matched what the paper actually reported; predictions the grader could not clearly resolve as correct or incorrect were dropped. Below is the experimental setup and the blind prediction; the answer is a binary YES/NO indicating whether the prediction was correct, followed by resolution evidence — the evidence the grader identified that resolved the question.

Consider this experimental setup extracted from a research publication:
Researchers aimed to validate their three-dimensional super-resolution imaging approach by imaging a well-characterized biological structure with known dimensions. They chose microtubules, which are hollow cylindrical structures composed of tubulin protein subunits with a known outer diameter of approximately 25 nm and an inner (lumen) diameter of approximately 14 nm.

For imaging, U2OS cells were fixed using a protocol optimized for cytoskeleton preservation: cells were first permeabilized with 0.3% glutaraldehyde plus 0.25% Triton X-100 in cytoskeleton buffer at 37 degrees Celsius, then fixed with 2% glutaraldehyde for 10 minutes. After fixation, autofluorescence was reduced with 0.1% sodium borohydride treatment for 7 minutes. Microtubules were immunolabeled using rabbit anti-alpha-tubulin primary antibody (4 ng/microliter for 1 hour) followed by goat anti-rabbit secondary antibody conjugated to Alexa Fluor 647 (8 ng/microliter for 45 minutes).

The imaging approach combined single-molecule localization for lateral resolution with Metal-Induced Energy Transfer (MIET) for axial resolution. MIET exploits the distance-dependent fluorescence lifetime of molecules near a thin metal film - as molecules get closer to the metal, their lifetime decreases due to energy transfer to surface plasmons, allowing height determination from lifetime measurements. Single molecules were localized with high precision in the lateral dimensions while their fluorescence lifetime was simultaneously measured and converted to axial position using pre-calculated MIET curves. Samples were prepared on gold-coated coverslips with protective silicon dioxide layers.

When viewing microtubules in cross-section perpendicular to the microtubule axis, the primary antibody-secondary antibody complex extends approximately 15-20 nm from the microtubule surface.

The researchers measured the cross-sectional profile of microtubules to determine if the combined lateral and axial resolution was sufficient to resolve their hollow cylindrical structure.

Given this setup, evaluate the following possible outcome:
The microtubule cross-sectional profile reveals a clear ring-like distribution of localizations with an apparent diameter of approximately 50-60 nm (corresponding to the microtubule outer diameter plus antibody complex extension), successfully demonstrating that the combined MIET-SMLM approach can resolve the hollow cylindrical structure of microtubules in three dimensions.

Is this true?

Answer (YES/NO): YES